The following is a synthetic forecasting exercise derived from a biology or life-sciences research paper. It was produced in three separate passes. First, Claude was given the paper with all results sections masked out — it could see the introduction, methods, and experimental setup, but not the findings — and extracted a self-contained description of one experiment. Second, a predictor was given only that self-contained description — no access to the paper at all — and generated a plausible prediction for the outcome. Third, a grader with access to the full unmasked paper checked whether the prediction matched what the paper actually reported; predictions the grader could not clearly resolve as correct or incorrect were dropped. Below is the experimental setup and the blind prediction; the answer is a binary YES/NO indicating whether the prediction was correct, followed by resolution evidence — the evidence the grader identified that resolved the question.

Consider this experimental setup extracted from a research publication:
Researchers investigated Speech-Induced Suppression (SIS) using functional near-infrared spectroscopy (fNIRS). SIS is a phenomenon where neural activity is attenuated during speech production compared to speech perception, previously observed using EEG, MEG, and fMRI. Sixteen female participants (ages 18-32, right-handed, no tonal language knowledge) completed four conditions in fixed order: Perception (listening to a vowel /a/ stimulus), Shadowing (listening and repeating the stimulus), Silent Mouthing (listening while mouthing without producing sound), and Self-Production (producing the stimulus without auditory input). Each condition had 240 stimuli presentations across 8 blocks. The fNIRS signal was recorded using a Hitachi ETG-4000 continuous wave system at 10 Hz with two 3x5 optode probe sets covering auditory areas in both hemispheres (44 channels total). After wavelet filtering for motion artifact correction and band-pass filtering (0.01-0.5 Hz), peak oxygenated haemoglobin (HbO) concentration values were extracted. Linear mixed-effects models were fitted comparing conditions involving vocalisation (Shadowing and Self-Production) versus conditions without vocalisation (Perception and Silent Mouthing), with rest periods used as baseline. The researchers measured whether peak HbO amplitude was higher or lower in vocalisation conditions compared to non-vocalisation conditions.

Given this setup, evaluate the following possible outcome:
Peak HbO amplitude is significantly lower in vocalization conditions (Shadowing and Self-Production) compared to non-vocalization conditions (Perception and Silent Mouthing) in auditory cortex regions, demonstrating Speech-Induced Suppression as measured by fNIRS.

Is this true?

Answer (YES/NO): NO